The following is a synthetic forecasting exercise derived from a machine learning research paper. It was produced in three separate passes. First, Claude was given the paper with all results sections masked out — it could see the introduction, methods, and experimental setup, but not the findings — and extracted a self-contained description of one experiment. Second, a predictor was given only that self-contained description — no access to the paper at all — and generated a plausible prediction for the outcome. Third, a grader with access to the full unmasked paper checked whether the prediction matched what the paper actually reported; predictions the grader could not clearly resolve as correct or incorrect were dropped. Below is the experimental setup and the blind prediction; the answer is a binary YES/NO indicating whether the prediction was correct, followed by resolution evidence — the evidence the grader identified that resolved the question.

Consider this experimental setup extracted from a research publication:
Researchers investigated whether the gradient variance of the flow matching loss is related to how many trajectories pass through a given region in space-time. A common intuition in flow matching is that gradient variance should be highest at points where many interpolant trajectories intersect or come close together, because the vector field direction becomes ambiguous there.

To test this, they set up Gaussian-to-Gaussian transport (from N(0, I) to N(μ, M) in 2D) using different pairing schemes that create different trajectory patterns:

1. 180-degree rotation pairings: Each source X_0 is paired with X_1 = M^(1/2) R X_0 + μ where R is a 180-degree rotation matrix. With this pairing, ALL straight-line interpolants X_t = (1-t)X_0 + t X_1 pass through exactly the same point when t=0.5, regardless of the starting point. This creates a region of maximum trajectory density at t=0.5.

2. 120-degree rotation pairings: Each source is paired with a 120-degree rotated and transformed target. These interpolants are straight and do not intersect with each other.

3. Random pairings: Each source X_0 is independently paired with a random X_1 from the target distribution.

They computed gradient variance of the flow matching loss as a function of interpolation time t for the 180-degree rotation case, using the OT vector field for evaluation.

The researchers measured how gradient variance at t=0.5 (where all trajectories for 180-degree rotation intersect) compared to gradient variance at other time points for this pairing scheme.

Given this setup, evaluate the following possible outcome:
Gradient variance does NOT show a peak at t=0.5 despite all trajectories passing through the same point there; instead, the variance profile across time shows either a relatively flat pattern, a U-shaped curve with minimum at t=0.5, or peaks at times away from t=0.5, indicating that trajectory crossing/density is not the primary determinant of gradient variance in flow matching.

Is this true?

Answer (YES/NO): YES